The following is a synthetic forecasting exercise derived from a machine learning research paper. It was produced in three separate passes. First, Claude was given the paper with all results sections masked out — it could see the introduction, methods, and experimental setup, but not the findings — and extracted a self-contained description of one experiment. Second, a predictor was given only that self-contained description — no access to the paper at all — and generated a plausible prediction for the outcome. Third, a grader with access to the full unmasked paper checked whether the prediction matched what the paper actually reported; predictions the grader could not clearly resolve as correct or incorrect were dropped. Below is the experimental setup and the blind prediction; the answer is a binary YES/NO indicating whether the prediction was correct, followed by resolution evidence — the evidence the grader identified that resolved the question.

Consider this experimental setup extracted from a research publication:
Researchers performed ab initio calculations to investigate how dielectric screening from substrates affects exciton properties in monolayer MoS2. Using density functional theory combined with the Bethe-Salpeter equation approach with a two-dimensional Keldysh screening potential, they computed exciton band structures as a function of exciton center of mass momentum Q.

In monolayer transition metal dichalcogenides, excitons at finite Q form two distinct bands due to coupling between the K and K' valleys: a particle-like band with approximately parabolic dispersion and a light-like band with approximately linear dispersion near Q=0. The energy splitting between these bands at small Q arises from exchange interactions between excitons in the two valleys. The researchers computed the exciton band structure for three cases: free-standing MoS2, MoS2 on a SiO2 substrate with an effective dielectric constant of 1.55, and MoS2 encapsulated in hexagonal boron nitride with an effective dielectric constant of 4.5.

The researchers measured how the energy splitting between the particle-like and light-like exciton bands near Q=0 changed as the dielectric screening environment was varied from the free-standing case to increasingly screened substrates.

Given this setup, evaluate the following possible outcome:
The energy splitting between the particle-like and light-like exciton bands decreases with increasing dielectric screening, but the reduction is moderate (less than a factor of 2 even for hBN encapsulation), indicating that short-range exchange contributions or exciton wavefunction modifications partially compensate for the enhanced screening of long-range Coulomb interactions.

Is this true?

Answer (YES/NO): NO